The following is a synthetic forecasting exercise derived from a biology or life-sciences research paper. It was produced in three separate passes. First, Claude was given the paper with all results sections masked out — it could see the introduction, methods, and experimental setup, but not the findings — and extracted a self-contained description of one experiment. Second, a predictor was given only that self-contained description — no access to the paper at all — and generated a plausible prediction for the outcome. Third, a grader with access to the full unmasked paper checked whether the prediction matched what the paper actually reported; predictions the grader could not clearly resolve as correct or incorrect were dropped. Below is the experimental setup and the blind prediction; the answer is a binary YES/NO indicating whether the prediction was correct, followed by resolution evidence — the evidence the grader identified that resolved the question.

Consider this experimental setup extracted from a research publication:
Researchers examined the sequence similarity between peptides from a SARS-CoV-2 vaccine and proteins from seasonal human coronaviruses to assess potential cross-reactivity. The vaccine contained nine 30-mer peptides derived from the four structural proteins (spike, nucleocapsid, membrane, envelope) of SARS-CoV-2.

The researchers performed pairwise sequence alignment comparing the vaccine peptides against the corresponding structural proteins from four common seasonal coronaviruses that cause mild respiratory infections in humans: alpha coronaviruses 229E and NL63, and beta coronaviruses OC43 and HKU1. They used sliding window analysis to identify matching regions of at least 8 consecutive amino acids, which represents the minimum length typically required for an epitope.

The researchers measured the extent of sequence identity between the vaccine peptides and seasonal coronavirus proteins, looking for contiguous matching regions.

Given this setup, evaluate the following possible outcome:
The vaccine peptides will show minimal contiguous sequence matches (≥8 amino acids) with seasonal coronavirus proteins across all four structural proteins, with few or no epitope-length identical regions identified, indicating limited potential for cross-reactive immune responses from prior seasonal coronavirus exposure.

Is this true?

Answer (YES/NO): YES